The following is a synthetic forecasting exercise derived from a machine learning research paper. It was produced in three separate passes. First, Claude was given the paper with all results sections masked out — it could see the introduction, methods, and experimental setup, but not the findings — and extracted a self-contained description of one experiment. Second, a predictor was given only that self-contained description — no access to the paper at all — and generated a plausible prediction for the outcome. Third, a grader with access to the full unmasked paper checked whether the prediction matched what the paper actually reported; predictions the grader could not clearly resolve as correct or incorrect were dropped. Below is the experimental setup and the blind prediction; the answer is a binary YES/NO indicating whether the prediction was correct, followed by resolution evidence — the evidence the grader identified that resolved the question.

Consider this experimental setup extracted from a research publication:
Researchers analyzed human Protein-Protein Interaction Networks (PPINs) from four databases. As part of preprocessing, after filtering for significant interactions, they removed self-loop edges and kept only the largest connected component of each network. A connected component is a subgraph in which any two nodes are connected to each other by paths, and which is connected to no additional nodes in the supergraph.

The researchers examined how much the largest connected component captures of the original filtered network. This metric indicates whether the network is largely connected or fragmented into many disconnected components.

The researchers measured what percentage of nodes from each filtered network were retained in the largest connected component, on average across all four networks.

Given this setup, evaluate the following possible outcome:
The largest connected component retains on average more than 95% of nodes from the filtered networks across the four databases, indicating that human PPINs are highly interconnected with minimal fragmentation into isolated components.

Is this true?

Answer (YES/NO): YES